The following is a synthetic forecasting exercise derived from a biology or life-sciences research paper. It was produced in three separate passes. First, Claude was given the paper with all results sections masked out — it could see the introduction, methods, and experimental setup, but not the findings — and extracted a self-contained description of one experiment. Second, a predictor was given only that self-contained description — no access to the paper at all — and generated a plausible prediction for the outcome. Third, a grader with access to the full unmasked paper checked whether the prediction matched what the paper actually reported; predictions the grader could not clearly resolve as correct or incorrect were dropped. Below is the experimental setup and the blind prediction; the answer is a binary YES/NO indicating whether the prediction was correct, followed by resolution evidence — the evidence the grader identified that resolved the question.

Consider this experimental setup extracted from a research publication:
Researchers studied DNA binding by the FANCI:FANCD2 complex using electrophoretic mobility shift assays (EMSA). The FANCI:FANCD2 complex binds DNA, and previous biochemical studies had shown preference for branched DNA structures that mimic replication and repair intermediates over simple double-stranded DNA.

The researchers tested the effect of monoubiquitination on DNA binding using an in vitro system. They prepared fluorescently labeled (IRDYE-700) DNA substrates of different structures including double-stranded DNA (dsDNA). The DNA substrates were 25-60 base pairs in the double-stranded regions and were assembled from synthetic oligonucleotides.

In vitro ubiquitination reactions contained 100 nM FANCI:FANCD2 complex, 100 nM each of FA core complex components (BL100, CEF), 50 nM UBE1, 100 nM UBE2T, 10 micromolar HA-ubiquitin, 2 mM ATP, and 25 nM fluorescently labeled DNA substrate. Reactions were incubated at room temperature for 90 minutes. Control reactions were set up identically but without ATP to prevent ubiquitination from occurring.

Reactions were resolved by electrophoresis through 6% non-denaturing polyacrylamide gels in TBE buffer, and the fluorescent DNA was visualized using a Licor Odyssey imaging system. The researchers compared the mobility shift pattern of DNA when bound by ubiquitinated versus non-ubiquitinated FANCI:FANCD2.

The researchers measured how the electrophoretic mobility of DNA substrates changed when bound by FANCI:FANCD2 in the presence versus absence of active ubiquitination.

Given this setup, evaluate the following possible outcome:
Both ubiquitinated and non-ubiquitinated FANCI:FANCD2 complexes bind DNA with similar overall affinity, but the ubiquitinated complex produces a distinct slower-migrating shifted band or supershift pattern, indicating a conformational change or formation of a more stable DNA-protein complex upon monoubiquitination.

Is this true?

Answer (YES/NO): NO